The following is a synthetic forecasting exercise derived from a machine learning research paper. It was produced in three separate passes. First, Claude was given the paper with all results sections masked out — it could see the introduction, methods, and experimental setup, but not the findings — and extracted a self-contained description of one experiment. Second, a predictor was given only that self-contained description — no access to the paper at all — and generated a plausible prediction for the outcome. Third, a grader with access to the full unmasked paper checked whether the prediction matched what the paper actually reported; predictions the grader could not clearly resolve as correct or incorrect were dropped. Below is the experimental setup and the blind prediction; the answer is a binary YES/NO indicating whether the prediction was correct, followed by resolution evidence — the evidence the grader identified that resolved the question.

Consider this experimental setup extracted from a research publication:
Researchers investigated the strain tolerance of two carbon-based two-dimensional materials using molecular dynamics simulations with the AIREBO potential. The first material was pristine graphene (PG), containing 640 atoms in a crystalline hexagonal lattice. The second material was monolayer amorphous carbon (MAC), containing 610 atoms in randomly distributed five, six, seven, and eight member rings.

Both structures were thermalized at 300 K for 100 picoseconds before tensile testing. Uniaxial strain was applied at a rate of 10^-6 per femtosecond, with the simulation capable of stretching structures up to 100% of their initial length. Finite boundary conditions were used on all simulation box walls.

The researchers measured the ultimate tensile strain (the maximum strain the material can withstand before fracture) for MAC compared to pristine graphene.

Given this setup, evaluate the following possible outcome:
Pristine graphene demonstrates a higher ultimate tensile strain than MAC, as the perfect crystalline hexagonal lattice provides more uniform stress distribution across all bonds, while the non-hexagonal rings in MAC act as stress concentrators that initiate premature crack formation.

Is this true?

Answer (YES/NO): NO